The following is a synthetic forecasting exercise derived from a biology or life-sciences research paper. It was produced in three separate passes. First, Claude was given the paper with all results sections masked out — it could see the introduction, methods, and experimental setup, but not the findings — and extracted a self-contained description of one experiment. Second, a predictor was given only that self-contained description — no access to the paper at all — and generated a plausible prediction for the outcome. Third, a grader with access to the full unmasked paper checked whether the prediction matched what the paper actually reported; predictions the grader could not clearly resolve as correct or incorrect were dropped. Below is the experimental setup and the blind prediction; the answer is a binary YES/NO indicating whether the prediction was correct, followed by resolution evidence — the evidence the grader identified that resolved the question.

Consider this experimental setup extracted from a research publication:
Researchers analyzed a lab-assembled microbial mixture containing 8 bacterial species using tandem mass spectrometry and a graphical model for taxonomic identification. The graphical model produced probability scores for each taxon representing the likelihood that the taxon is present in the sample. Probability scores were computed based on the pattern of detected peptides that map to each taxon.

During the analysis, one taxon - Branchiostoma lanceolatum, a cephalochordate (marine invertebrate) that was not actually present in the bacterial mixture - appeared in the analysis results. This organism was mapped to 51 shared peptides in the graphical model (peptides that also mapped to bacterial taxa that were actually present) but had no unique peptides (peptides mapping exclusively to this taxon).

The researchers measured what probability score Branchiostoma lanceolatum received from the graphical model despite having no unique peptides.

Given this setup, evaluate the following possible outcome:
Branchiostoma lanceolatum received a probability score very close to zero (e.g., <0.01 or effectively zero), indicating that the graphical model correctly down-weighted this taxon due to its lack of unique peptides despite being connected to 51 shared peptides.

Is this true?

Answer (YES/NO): NO